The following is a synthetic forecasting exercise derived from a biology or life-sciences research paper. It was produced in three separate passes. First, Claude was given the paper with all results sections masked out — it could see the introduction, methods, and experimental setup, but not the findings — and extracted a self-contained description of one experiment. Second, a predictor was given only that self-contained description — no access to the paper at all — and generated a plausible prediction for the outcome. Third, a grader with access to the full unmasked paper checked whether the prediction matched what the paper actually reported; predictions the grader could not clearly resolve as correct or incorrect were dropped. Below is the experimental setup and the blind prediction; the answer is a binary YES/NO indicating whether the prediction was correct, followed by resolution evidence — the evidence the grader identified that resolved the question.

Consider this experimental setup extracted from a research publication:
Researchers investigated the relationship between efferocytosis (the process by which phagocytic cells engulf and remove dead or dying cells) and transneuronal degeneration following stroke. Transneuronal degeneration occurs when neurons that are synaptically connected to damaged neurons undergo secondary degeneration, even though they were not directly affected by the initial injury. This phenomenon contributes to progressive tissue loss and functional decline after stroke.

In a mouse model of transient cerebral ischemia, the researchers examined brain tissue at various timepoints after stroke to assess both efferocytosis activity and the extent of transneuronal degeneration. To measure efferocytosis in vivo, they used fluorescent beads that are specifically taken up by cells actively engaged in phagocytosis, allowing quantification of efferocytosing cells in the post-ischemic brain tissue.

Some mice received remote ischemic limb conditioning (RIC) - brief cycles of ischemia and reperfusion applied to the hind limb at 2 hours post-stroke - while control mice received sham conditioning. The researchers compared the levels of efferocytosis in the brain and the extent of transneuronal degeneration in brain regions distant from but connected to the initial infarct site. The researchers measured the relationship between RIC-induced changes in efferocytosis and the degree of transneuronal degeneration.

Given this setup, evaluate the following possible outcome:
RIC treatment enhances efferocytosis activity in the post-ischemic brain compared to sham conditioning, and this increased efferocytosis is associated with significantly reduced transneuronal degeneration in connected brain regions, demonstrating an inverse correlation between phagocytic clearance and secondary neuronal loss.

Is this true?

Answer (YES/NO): YES